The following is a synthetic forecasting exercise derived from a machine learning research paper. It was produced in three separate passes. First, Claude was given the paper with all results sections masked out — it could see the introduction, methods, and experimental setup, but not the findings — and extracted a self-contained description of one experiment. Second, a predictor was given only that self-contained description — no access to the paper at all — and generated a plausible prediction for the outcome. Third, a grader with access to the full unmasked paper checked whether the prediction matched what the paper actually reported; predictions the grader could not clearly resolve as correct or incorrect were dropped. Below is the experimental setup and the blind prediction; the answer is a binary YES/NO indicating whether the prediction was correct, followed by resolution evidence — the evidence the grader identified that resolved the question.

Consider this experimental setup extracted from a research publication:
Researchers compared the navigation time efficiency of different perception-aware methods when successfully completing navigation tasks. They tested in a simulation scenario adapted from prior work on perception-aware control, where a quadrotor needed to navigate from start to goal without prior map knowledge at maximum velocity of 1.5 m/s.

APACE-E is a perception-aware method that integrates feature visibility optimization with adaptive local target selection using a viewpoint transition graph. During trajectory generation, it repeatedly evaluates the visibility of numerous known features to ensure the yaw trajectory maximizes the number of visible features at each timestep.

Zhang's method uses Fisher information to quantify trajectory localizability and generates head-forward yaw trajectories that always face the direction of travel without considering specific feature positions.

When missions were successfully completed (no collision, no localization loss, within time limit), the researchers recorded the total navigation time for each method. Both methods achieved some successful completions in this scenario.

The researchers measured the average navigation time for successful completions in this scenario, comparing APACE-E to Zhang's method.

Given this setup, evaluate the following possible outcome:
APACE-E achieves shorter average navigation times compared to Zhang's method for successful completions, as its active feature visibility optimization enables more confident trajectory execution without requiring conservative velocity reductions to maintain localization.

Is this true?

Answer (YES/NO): NO